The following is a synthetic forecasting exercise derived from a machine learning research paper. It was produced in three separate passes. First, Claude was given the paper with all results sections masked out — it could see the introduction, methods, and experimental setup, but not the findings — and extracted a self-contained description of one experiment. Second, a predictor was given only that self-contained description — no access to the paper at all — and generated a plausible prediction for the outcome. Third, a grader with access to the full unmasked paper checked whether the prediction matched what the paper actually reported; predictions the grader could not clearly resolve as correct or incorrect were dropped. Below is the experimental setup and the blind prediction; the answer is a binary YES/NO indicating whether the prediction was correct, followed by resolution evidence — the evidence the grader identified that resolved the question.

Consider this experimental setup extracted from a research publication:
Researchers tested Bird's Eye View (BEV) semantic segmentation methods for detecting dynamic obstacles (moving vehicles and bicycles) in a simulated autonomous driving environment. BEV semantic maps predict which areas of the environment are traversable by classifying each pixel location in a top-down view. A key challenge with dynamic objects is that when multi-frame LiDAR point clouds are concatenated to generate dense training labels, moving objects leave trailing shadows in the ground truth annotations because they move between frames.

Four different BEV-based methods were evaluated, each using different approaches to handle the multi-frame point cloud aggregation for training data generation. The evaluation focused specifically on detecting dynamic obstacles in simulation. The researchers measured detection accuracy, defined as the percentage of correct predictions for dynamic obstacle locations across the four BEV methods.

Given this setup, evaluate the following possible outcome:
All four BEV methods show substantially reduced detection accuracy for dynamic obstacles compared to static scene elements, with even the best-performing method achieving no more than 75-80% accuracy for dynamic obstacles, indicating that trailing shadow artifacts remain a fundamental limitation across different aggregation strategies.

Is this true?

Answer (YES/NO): NO